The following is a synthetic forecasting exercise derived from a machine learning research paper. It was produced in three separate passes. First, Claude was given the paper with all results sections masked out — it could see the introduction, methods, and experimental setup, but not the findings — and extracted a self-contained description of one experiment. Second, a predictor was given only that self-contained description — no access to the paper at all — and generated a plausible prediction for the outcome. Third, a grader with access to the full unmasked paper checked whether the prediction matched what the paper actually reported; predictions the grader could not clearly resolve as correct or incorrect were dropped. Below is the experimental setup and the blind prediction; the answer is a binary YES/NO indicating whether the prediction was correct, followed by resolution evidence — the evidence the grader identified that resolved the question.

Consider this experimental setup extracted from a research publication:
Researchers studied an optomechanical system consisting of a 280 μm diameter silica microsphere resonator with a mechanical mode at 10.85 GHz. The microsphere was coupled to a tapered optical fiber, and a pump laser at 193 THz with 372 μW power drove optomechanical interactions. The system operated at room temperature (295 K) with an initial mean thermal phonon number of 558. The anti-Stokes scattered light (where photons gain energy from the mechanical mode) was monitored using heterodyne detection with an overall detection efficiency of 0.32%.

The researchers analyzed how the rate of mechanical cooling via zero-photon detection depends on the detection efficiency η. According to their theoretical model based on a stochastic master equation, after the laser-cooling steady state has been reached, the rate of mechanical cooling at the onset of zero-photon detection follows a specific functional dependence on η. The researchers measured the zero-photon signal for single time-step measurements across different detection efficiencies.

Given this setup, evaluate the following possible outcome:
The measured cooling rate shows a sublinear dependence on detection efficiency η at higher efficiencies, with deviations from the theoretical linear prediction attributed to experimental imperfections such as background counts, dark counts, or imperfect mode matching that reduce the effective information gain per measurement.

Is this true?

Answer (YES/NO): NO